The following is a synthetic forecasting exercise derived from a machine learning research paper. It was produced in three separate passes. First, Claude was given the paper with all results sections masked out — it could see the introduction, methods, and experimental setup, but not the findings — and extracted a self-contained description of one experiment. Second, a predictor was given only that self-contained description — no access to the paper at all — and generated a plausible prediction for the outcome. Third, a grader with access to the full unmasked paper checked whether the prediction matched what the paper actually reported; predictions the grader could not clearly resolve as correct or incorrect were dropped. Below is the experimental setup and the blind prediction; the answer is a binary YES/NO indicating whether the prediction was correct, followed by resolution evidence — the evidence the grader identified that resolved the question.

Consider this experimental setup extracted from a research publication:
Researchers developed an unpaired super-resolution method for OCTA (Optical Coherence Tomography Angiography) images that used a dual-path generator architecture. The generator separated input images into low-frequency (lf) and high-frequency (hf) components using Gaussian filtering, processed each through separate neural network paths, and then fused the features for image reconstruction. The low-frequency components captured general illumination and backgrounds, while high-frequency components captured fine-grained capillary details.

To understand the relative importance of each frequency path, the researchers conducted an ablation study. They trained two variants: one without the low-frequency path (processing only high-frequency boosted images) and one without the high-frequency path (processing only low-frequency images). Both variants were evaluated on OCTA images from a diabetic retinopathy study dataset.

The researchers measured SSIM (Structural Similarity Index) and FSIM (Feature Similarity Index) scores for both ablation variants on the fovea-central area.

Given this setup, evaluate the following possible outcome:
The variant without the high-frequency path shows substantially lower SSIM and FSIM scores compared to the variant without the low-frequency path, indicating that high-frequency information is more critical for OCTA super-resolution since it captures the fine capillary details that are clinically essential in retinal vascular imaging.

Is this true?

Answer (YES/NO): YES